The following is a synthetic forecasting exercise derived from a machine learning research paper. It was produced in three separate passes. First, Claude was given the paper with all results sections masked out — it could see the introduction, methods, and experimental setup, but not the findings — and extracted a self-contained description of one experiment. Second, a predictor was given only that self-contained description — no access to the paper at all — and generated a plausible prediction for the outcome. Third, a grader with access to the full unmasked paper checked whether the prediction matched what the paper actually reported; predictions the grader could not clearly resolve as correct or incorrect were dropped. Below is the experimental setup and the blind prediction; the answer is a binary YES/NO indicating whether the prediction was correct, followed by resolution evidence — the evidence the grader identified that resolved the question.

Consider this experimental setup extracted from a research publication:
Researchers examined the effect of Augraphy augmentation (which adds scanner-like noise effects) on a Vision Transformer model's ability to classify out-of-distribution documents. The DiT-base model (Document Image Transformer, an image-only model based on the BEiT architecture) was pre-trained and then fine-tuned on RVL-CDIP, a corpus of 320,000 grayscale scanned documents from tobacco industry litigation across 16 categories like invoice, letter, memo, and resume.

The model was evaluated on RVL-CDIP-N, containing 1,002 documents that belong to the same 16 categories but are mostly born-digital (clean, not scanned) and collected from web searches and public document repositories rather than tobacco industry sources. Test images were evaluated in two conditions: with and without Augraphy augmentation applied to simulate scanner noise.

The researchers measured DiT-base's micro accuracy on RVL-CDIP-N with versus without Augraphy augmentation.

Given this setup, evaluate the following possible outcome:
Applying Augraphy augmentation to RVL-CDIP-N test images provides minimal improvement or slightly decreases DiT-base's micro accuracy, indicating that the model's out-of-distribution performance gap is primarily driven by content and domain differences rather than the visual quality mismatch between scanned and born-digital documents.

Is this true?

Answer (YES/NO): NO